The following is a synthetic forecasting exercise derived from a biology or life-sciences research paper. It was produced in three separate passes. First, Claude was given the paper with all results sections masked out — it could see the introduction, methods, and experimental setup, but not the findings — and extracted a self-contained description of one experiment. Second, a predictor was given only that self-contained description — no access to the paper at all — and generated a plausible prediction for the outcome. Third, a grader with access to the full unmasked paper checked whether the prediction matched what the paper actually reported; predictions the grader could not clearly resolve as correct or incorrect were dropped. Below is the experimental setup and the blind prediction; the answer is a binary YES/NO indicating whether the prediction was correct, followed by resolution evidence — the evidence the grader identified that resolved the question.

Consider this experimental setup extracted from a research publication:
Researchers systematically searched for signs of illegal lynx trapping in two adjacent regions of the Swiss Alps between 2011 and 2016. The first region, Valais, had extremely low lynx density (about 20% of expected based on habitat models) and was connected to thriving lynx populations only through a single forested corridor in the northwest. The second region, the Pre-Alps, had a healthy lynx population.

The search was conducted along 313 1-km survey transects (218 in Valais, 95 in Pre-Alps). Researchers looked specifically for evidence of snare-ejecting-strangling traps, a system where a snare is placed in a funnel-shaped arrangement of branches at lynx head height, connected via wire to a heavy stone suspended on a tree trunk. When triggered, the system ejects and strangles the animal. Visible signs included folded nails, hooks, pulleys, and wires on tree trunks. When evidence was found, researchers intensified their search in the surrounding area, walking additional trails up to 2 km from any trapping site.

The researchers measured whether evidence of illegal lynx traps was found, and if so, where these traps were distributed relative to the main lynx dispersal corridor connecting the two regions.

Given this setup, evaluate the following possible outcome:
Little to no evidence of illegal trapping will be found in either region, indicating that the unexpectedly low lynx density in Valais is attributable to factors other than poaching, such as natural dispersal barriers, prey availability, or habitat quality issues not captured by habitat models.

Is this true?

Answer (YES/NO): NO